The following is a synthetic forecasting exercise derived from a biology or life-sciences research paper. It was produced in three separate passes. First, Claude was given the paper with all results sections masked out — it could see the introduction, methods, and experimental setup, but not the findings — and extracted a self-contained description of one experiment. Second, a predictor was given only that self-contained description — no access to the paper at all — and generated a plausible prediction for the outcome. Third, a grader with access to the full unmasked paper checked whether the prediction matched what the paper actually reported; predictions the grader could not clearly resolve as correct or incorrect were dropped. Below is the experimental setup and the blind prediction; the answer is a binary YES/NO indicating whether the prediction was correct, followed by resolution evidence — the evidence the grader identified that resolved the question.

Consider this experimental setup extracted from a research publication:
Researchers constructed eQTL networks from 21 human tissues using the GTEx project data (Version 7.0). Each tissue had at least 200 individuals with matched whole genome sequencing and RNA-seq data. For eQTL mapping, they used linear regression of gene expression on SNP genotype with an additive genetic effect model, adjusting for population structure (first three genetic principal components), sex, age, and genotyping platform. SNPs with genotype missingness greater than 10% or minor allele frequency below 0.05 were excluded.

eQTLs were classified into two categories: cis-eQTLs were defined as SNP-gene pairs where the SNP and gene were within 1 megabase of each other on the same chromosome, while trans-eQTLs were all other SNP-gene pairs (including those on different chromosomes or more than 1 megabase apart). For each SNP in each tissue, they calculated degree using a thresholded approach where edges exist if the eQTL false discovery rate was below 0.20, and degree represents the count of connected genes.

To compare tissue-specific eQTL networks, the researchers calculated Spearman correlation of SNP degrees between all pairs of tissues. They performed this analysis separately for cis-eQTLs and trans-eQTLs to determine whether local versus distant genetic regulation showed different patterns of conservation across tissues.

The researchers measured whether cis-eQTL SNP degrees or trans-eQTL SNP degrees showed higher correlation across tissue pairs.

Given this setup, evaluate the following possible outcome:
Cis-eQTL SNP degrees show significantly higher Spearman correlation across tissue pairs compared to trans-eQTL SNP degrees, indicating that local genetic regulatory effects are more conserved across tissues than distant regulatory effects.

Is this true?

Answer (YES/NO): YES